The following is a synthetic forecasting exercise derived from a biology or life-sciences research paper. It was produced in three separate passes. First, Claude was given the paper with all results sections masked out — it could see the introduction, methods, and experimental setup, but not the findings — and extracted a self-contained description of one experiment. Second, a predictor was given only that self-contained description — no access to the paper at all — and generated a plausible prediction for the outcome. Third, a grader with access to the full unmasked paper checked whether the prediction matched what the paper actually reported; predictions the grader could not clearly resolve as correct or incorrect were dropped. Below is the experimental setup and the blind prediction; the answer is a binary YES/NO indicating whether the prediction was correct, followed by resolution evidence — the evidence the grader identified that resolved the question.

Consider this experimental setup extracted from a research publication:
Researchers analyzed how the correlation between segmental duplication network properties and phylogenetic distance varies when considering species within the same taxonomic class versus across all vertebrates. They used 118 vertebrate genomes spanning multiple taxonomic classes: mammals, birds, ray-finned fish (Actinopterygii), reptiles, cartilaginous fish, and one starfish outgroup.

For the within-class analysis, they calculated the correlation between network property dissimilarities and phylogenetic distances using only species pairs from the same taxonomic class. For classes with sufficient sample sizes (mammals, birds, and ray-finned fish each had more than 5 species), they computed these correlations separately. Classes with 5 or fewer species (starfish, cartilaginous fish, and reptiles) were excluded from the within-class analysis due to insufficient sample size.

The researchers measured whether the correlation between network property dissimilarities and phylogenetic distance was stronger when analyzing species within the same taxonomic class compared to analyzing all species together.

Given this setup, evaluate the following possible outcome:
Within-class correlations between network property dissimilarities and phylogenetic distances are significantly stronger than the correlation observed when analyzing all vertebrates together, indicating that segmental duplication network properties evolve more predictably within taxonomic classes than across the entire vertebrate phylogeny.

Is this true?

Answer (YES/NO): NO